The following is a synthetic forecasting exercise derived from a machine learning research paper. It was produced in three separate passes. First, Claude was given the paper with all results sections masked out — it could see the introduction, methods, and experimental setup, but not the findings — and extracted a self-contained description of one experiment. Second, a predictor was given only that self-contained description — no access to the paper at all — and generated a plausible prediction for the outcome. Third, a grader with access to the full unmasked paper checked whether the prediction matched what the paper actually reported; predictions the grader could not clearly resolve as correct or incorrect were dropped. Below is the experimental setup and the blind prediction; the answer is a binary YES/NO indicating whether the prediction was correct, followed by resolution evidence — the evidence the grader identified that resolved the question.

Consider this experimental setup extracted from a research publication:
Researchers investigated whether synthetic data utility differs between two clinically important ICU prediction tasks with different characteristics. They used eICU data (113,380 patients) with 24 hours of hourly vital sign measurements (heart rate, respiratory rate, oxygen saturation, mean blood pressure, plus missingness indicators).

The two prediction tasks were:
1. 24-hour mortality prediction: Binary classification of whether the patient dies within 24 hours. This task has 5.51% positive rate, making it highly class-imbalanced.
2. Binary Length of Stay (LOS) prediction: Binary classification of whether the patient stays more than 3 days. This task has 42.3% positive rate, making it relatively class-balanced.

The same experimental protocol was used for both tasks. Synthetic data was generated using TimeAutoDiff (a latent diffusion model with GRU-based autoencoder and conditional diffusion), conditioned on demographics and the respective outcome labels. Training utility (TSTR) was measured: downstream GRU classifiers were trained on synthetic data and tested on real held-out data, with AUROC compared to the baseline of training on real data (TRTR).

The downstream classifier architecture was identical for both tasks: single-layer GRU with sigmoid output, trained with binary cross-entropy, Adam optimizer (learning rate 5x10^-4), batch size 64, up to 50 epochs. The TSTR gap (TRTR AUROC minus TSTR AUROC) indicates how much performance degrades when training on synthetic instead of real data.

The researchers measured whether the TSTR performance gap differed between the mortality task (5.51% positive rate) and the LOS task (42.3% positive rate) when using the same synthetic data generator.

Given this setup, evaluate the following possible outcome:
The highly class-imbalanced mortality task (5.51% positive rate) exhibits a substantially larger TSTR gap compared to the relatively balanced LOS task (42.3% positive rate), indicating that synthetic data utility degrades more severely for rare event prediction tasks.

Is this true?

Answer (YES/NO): NO